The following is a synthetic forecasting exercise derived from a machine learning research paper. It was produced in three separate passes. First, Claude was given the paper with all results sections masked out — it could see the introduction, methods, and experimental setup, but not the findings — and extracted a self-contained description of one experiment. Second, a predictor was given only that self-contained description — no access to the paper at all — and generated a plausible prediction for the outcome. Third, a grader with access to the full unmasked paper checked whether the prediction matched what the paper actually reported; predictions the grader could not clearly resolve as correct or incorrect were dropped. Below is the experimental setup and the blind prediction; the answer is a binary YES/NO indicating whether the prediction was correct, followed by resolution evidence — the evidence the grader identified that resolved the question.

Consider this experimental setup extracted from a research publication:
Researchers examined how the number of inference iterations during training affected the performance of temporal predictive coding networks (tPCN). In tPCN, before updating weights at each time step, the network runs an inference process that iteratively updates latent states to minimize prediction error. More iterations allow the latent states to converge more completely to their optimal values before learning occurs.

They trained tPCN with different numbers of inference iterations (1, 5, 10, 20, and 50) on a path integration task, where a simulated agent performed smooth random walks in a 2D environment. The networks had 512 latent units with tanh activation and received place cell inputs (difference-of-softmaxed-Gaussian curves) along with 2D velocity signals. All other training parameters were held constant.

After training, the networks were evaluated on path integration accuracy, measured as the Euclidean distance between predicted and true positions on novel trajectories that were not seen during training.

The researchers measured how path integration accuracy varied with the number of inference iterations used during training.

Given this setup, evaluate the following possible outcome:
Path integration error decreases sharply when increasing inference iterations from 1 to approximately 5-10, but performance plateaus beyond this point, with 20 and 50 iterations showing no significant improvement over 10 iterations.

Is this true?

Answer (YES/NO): NO